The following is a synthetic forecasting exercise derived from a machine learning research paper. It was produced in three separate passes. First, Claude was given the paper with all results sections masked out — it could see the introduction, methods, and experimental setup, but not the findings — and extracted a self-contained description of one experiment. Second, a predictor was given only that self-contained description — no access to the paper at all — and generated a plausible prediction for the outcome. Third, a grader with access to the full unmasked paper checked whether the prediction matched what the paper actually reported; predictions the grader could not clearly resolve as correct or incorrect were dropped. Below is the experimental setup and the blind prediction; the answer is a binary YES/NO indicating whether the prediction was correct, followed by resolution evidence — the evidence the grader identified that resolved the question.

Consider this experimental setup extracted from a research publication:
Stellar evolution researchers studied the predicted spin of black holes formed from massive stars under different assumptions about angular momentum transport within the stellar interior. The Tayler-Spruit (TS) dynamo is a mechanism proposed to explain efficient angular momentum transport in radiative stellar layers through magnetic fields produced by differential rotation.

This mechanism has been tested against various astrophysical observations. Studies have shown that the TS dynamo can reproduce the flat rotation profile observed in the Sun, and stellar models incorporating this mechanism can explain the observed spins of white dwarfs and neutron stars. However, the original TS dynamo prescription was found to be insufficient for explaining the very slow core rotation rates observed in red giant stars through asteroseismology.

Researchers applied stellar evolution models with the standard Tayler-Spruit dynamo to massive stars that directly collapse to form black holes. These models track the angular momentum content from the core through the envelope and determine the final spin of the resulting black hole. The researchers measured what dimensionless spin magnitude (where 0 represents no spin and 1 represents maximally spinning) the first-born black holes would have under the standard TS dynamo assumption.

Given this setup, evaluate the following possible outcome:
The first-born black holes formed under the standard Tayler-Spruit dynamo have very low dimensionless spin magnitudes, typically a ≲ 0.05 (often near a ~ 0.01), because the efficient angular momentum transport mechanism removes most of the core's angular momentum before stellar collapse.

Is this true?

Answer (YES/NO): NO